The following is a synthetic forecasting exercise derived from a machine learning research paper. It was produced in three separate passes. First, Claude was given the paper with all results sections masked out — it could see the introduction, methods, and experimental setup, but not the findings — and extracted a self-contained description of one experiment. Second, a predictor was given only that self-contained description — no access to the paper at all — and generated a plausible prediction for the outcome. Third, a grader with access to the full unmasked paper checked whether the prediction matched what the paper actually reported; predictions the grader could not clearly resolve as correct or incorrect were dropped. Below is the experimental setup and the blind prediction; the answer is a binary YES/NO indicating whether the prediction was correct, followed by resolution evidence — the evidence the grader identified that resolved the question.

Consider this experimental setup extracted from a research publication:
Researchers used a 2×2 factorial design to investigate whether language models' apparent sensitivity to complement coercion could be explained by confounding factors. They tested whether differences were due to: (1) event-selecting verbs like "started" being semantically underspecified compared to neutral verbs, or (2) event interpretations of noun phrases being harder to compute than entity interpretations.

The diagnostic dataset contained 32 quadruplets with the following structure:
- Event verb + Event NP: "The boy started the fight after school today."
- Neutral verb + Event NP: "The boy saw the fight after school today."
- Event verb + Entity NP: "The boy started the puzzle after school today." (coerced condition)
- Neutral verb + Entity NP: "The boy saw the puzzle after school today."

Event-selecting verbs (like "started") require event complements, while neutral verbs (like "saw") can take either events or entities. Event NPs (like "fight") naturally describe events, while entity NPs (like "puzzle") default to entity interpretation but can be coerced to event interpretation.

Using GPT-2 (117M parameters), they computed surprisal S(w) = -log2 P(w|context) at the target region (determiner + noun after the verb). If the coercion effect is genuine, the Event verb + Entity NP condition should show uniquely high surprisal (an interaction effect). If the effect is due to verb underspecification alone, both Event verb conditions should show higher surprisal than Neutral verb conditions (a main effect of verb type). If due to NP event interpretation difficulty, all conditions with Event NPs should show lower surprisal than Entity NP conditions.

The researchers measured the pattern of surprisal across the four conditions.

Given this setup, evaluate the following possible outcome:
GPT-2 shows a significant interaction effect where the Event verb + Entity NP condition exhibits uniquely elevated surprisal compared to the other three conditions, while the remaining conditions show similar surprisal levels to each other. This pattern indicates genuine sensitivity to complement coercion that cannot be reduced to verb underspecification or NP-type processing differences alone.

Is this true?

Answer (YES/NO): NO